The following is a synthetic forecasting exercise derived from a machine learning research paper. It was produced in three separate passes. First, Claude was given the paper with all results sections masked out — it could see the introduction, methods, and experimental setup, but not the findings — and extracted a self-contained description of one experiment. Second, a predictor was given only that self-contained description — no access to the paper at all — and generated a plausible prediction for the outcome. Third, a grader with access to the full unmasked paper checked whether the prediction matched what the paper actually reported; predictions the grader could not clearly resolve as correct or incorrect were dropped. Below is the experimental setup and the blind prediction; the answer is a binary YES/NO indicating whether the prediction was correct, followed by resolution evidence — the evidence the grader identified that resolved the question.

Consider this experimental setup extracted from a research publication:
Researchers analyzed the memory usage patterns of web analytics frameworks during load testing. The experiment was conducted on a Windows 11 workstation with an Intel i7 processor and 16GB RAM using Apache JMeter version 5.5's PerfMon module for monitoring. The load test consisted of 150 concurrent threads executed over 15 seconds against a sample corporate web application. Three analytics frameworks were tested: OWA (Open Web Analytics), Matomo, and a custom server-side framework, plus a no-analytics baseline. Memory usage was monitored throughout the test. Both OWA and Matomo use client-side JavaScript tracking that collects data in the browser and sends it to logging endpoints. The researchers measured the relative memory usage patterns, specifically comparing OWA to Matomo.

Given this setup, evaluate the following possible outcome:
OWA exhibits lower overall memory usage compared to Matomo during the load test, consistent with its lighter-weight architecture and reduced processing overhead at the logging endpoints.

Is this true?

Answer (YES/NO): YES